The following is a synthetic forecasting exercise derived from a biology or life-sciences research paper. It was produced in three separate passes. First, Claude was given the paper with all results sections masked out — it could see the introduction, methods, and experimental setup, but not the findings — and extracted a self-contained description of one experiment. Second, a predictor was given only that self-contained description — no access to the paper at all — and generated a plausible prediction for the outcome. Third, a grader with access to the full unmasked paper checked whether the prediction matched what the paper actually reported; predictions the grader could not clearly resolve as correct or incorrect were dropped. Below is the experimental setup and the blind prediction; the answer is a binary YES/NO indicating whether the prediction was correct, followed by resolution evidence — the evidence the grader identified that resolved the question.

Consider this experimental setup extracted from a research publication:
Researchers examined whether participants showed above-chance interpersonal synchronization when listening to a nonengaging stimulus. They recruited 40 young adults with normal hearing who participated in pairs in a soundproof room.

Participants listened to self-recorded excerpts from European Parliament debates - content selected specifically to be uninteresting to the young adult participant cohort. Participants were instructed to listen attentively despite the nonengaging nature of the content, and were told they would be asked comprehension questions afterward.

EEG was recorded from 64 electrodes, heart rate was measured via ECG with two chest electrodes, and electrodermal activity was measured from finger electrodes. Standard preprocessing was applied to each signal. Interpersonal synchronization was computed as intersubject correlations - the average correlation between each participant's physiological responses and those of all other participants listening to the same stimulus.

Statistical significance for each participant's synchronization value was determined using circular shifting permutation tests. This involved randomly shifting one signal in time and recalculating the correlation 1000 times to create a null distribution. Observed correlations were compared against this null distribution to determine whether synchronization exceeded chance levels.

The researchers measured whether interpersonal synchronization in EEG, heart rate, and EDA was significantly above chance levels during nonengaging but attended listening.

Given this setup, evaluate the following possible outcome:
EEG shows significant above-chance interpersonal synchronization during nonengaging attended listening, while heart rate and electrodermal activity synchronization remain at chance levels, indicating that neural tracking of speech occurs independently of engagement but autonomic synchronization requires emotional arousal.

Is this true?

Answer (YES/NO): NO